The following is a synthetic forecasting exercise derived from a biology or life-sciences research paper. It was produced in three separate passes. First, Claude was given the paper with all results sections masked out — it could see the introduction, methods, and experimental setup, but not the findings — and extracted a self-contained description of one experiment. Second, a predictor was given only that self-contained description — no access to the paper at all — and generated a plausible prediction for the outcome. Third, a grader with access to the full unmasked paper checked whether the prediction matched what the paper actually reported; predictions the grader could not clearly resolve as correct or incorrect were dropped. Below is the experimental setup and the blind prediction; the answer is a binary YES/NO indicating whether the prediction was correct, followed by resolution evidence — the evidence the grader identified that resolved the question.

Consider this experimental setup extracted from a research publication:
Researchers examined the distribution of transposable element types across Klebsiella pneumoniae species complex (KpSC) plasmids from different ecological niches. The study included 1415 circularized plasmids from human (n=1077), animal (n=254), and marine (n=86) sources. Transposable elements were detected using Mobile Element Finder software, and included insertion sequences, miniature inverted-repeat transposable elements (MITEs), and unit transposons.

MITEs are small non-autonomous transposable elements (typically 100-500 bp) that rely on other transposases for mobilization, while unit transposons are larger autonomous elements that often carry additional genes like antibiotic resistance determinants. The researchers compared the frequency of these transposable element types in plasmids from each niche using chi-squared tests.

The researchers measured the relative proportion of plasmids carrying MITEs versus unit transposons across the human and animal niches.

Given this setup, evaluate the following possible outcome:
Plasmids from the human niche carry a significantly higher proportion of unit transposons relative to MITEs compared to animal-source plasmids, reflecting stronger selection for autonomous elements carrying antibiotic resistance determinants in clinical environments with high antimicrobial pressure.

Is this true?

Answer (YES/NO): YES